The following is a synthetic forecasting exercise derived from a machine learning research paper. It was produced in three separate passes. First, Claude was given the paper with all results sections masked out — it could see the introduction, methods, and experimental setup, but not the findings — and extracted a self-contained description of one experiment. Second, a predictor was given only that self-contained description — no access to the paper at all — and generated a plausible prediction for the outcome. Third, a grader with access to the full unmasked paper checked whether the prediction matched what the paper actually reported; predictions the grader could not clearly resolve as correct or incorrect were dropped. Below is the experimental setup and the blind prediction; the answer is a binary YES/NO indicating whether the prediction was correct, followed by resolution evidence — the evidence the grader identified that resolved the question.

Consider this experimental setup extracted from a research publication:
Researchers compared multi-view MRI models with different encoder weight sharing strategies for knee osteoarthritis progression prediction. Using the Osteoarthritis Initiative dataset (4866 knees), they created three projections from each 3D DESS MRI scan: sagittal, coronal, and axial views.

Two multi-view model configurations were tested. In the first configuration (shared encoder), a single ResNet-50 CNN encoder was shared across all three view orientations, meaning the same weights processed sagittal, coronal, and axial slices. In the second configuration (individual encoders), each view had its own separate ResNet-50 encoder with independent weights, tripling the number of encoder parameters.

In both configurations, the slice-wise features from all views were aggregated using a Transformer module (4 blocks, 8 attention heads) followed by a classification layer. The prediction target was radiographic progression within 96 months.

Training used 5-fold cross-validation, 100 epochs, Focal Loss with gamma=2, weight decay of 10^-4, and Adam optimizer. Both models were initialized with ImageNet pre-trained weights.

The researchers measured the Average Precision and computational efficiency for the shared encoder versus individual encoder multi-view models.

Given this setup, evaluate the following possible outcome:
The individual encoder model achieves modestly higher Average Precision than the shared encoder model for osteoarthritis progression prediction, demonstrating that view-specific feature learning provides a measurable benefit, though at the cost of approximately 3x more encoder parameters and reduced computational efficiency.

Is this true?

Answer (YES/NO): NO